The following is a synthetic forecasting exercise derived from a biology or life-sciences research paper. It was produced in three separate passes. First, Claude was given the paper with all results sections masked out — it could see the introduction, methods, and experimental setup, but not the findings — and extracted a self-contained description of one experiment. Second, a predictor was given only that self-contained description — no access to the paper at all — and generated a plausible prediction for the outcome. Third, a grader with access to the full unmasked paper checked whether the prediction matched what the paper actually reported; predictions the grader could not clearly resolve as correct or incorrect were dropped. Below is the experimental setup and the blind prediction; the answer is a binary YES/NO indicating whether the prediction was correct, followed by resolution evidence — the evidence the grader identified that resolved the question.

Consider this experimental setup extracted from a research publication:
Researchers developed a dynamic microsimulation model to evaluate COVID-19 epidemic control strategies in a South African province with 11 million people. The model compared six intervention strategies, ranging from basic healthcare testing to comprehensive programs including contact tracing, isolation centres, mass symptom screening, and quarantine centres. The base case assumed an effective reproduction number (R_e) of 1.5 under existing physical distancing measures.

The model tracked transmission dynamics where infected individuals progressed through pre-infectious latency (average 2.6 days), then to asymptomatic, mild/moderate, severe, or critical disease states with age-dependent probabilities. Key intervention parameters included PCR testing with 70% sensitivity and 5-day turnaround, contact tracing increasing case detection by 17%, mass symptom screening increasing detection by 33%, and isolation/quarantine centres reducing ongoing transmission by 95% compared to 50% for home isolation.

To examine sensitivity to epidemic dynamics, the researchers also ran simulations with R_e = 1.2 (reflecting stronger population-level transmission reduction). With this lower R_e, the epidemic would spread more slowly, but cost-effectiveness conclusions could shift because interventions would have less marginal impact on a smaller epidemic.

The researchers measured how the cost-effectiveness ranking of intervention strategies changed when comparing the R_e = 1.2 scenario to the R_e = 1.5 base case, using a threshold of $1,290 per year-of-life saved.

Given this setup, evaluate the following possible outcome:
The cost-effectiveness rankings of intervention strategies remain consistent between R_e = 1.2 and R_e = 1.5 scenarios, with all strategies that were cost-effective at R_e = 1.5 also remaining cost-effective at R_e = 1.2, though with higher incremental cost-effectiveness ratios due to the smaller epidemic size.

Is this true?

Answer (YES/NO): NO